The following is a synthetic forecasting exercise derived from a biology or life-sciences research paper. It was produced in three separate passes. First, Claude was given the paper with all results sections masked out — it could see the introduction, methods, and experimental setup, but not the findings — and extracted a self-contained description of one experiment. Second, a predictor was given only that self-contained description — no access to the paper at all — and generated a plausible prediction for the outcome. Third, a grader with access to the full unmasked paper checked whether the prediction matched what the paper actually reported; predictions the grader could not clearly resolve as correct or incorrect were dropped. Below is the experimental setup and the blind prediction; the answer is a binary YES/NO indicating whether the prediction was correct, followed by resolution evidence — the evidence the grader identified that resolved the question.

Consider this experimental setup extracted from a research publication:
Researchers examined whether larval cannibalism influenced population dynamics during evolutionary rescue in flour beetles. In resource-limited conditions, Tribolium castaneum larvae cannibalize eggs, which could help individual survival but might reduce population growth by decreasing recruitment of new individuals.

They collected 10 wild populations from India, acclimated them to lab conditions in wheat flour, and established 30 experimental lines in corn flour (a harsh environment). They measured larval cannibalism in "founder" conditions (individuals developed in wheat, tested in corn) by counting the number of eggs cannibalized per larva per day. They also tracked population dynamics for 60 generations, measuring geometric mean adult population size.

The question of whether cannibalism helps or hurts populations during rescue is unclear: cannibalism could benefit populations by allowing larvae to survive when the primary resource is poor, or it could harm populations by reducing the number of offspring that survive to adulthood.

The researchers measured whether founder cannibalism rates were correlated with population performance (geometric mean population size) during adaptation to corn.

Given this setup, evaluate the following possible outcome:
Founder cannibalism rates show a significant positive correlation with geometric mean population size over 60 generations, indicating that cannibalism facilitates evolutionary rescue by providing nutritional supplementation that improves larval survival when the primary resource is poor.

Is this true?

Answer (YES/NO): NO